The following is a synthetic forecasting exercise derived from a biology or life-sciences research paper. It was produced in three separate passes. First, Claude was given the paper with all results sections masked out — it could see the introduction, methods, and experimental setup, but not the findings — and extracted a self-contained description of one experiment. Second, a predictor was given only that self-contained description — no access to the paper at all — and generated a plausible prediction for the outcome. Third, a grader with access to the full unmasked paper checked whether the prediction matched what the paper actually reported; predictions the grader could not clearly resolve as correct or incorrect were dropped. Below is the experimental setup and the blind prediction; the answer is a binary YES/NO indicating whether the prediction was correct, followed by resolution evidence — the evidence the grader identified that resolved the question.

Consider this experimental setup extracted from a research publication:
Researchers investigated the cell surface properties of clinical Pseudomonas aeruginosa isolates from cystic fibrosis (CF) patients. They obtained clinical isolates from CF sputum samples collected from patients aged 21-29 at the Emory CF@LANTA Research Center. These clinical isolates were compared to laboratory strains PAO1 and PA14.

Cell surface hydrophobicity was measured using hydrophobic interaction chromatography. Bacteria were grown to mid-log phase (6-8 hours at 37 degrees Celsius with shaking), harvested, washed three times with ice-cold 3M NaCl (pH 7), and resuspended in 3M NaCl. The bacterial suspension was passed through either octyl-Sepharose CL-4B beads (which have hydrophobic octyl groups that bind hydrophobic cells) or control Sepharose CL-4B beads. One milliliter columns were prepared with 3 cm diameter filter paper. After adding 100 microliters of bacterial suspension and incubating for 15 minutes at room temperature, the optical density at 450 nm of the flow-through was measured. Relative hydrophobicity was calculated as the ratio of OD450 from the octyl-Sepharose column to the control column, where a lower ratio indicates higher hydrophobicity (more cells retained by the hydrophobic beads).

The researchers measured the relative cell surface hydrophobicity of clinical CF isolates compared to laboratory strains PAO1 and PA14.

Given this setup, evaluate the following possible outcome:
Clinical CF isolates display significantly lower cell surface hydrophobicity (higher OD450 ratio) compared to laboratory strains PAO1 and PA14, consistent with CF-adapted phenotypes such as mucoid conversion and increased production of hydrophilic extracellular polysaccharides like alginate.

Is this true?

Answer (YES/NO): NO